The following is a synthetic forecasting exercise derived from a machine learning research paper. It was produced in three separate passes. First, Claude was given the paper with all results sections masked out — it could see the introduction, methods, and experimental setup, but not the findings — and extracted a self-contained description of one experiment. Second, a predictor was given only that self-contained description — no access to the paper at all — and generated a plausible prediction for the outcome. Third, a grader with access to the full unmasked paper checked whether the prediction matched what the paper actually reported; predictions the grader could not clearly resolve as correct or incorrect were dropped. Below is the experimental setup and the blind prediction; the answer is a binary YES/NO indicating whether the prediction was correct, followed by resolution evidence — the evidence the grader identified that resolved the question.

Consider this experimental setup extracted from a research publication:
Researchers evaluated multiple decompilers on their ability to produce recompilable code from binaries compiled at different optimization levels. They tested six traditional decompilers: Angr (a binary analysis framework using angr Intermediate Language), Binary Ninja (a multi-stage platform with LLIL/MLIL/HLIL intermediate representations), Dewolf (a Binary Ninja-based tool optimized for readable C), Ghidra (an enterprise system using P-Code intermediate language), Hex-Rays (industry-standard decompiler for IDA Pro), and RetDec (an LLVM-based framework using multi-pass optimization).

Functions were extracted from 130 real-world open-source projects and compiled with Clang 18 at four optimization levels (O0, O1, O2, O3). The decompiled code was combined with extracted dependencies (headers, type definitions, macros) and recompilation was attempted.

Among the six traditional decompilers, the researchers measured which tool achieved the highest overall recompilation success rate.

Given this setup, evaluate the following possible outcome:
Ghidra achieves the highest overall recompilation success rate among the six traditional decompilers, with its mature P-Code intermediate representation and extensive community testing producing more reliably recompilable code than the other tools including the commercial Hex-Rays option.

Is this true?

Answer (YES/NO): NO